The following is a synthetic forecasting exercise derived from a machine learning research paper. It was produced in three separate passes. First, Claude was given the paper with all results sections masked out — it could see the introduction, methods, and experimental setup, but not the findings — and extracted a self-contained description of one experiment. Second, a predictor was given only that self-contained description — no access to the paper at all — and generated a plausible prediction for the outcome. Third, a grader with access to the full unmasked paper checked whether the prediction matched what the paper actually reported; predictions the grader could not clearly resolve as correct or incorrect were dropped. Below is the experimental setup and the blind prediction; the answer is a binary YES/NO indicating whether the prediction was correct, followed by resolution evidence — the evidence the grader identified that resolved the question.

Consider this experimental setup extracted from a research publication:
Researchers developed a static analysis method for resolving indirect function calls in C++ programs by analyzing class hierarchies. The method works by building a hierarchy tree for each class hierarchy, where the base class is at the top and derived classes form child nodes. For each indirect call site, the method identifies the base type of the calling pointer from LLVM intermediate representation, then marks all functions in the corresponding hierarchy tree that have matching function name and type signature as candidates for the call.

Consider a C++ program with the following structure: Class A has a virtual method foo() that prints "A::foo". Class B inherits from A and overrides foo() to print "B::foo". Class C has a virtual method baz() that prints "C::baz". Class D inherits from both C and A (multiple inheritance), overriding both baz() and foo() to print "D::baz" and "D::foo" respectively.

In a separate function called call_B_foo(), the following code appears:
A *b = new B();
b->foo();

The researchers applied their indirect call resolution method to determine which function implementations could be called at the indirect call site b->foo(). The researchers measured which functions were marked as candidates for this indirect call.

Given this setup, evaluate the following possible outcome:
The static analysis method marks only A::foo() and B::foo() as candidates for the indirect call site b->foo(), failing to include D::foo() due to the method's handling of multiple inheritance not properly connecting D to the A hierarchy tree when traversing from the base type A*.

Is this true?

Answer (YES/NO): NO